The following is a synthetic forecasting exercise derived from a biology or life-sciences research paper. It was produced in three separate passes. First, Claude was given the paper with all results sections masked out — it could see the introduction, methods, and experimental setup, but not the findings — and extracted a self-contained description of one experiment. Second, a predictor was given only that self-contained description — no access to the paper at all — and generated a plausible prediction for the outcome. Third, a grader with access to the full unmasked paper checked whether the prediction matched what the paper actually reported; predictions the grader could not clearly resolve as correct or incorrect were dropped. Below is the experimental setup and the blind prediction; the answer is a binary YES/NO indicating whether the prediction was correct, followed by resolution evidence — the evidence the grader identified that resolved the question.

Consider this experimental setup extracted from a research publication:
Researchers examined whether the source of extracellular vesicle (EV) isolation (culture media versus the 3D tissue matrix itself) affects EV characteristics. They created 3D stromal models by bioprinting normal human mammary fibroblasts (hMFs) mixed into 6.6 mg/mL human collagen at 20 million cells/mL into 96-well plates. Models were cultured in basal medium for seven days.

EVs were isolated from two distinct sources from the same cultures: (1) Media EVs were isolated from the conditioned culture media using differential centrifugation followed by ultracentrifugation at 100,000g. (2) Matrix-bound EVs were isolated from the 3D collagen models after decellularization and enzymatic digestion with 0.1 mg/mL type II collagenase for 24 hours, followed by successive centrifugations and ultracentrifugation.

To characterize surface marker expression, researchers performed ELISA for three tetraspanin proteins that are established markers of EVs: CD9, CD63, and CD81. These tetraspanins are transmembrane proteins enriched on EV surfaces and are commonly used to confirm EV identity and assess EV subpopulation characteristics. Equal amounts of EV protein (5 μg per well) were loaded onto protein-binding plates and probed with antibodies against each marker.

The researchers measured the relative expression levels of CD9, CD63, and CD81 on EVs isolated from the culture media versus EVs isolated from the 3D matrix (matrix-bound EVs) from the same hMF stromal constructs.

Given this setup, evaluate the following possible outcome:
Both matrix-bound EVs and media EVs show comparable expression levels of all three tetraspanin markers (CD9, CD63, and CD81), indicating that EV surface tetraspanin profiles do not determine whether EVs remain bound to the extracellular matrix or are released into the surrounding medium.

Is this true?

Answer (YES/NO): NO